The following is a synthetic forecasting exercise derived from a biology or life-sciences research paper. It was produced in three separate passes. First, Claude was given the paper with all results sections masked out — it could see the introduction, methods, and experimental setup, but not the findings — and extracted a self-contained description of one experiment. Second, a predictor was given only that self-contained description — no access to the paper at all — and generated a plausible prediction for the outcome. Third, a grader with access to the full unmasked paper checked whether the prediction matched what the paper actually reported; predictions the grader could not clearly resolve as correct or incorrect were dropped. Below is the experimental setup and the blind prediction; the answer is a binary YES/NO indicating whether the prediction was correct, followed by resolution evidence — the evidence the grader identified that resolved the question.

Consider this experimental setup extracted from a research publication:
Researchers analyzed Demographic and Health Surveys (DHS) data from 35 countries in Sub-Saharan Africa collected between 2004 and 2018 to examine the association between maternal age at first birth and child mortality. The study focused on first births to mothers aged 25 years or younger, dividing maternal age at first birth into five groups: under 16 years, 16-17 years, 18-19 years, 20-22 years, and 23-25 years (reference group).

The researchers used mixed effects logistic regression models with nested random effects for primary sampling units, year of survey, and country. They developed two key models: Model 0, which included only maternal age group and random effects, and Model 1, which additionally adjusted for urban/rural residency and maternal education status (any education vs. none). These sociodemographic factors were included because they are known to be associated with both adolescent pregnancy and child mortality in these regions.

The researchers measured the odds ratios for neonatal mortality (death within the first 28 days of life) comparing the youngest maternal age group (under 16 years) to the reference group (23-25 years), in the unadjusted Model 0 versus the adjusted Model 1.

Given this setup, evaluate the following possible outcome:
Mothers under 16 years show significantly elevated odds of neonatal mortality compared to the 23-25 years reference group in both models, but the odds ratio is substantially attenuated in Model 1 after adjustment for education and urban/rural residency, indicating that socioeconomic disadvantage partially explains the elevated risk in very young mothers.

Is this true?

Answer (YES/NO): NO